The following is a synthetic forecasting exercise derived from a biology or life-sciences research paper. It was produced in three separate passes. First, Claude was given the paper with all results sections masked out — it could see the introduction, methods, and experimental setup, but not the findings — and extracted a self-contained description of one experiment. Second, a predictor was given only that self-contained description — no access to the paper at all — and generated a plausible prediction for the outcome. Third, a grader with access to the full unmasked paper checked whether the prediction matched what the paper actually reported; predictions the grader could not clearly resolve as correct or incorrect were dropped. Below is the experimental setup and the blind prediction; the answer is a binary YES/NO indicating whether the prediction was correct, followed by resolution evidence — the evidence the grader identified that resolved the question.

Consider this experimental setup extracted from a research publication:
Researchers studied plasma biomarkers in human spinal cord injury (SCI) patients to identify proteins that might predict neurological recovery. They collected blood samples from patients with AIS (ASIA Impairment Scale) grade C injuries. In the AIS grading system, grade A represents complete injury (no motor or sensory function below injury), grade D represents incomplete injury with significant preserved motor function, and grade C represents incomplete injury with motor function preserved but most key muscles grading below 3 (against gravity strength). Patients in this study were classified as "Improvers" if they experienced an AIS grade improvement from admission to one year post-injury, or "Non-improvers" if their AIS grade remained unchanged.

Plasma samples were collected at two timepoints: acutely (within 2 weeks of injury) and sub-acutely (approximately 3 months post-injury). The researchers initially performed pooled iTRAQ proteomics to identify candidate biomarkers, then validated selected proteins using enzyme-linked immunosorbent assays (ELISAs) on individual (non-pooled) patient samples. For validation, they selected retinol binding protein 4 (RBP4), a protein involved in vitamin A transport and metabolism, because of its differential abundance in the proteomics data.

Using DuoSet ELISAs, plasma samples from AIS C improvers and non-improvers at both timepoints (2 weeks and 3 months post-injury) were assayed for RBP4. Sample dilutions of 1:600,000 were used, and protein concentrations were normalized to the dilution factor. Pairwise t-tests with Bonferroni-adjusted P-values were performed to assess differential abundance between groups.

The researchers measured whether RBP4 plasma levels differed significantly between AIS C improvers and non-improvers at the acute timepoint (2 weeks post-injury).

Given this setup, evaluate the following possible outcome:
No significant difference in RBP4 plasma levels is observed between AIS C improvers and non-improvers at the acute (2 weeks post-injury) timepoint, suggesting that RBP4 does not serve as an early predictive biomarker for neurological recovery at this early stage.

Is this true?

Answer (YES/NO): NO